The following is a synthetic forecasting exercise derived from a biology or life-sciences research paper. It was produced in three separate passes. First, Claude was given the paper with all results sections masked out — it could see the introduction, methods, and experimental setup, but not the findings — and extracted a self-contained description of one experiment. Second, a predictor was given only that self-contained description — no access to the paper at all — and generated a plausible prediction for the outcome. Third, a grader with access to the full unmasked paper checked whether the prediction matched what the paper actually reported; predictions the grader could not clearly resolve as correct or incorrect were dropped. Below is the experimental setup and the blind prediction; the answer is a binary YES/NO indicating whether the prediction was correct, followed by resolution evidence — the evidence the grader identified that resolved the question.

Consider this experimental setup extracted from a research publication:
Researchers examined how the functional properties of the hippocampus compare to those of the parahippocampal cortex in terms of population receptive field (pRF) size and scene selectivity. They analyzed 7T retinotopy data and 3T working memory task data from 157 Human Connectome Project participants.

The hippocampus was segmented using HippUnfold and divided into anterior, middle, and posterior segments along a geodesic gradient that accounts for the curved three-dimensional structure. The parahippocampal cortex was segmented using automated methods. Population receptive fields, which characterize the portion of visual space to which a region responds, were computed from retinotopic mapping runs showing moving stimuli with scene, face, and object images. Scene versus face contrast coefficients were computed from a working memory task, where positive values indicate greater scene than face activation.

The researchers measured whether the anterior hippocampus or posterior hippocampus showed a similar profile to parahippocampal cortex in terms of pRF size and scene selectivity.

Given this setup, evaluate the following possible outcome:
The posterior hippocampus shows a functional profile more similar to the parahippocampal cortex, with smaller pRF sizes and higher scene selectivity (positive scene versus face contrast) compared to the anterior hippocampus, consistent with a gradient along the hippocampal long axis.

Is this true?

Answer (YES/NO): NO